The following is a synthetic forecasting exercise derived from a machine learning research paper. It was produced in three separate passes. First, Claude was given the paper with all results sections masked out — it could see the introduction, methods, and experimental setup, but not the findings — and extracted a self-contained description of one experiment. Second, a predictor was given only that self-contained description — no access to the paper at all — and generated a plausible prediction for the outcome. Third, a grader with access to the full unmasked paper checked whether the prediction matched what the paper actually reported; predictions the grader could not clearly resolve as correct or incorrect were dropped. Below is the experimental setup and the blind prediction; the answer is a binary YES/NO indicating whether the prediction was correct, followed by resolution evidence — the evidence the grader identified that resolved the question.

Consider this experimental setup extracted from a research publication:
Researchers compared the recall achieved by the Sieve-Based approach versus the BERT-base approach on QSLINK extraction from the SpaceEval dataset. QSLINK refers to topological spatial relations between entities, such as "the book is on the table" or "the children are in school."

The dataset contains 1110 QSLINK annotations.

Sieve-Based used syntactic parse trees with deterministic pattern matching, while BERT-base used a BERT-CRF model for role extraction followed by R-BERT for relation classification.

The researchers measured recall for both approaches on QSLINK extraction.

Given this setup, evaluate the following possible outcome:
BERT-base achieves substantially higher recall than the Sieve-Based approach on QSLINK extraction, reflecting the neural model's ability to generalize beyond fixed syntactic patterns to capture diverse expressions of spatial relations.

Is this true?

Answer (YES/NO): YES